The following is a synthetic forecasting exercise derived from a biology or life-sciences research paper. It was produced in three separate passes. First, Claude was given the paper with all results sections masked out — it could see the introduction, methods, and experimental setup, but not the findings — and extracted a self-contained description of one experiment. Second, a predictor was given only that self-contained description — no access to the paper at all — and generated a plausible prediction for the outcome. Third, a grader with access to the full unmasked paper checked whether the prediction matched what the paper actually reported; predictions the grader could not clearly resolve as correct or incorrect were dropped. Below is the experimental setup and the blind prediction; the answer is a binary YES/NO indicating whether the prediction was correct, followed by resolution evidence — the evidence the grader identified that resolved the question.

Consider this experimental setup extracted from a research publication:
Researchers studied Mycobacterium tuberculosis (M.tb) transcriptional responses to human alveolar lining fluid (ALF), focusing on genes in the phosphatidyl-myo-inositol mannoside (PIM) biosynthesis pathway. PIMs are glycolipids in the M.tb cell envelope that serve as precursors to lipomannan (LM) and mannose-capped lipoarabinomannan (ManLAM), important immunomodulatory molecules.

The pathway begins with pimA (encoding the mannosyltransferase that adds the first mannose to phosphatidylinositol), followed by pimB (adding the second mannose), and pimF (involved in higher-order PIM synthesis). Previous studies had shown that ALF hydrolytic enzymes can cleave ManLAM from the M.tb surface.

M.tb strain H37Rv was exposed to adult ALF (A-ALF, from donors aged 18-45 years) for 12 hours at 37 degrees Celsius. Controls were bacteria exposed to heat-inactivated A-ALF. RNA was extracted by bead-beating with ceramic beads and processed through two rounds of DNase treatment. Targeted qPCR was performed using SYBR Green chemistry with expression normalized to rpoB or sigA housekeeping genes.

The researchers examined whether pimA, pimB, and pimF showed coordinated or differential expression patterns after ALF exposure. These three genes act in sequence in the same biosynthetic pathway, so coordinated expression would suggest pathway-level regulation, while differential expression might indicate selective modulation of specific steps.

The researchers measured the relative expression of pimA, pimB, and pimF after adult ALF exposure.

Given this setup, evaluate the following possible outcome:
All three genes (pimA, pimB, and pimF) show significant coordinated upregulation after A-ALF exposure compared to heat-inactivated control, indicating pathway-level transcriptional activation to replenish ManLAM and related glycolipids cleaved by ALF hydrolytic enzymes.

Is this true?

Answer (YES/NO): NO